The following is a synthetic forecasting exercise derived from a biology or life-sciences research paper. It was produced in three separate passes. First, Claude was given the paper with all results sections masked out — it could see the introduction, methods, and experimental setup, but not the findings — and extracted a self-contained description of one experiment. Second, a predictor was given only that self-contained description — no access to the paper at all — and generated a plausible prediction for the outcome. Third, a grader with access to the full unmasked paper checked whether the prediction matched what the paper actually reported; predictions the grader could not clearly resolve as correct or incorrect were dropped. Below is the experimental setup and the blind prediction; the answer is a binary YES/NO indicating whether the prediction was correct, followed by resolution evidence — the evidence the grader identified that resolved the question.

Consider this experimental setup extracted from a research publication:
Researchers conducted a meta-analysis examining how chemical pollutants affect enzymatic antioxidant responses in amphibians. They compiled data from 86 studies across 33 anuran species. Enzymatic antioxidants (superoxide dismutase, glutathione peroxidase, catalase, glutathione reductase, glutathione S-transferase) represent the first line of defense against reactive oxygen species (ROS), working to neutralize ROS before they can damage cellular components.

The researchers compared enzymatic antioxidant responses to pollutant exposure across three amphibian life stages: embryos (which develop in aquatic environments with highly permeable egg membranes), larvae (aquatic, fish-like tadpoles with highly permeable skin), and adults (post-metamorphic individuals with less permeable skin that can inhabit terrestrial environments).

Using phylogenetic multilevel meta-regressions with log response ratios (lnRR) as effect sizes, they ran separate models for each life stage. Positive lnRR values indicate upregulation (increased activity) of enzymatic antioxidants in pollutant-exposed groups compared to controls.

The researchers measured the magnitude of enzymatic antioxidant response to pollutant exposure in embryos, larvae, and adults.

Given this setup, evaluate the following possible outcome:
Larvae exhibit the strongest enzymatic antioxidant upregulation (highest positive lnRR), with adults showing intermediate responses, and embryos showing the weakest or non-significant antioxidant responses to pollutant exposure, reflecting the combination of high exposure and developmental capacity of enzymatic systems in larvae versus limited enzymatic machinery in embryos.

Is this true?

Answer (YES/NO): YES